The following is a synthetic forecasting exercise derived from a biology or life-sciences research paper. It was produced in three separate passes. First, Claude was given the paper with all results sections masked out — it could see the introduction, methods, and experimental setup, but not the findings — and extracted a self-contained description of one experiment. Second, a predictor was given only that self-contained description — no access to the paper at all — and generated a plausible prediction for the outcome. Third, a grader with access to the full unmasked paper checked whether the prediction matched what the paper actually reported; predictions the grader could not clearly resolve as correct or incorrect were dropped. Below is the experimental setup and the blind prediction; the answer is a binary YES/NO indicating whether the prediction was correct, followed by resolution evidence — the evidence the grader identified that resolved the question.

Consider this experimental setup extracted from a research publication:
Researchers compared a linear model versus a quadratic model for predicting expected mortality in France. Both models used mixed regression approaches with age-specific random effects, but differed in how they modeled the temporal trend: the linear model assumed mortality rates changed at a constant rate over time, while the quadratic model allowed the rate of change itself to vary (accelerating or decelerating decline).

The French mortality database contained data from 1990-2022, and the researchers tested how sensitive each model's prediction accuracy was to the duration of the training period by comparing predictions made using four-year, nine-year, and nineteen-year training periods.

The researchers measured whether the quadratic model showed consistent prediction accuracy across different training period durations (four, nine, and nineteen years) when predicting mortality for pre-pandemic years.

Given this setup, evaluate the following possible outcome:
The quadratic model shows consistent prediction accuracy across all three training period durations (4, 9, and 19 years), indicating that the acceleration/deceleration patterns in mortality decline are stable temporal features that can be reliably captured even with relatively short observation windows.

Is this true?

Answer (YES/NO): YES